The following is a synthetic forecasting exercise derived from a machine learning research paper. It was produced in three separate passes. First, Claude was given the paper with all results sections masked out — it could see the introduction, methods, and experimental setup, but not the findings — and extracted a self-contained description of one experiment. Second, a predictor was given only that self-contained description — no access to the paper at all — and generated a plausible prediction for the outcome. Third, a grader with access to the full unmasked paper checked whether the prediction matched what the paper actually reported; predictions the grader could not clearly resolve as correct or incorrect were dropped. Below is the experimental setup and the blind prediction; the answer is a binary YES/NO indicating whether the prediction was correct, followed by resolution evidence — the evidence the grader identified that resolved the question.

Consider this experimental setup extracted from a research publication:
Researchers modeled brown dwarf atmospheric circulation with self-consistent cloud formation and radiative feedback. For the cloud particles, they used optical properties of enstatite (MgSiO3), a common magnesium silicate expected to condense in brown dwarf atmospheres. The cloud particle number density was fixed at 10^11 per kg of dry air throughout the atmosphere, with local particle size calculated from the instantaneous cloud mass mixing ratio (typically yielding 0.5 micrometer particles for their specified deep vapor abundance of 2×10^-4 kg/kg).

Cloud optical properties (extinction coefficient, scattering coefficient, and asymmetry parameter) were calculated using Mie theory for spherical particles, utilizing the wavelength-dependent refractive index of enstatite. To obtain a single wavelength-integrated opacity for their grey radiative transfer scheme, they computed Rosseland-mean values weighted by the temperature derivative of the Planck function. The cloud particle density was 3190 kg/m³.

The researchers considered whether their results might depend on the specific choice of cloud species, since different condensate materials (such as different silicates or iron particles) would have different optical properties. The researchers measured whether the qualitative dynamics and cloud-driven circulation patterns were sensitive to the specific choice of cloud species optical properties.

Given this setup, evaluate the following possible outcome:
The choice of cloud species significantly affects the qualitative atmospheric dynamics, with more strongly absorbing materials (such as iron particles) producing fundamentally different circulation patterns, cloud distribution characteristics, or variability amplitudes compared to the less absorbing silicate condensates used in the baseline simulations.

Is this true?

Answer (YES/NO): NO